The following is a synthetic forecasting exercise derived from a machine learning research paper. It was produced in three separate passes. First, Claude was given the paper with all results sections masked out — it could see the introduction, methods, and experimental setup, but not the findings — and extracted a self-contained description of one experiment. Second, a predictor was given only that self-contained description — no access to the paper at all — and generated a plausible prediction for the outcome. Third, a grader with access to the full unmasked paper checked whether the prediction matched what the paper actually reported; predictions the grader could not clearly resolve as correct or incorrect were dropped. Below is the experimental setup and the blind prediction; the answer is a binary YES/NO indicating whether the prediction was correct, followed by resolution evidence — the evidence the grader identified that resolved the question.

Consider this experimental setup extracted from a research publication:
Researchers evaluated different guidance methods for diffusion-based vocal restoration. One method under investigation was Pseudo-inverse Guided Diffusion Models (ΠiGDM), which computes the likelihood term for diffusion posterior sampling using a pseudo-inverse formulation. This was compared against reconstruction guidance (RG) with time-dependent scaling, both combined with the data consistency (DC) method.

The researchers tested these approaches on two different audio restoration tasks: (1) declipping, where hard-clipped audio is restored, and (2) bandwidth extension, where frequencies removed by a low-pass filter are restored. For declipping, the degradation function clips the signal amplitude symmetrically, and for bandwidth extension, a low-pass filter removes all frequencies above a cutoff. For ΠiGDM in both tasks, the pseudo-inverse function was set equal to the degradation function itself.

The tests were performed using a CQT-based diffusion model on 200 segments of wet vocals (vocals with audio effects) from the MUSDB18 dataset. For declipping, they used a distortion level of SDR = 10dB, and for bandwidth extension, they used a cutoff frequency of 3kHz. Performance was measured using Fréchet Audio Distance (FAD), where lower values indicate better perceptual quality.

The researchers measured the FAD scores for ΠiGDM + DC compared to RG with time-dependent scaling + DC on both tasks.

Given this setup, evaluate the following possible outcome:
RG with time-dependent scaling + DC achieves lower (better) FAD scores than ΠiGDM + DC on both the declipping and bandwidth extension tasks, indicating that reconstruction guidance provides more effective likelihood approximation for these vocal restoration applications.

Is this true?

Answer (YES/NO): NO